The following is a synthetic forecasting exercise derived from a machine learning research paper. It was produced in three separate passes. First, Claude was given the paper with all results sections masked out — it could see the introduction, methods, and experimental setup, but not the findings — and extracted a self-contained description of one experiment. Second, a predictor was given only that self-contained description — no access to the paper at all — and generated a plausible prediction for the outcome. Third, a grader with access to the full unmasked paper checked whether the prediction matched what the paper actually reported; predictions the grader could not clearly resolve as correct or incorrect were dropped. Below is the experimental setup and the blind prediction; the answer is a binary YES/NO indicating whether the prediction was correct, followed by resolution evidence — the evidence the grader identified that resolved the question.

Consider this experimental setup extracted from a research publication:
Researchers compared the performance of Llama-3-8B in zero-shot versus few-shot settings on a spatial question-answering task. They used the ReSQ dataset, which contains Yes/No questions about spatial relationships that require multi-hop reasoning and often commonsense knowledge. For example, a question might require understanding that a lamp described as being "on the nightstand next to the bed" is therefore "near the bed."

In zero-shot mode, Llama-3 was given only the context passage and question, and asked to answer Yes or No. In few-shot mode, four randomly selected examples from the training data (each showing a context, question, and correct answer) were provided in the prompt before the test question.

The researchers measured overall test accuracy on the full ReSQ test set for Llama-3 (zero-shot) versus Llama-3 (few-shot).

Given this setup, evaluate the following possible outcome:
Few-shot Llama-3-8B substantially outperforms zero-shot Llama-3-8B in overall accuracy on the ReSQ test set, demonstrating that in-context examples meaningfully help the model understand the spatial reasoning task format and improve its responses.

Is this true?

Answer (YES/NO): NO